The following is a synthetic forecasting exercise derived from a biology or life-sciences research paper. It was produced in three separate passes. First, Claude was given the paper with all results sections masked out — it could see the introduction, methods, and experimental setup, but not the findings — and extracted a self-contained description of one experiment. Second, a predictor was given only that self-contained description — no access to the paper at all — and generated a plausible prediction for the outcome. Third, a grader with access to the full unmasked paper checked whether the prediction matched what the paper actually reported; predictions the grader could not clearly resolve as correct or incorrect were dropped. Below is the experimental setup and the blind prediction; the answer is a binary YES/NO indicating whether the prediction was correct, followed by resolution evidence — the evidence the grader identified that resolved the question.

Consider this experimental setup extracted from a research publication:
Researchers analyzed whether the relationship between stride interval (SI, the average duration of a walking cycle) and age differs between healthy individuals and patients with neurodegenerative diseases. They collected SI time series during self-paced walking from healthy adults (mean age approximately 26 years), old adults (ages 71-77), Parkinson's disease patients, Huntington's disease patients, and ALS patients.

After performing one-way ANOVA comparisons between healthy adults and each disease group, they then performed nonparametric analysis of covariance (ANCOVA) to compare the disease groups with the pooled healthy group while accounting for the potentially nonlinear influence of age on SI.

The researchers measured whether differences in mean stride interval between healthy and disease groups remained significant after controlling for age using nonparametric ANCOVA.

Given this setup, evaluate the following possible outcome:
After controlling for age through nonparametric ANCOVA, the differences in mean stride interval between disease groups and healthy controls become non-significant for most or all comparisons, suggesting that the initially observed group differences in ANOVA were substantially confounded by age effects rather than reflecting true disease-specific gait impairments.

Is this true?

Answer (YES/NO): NO